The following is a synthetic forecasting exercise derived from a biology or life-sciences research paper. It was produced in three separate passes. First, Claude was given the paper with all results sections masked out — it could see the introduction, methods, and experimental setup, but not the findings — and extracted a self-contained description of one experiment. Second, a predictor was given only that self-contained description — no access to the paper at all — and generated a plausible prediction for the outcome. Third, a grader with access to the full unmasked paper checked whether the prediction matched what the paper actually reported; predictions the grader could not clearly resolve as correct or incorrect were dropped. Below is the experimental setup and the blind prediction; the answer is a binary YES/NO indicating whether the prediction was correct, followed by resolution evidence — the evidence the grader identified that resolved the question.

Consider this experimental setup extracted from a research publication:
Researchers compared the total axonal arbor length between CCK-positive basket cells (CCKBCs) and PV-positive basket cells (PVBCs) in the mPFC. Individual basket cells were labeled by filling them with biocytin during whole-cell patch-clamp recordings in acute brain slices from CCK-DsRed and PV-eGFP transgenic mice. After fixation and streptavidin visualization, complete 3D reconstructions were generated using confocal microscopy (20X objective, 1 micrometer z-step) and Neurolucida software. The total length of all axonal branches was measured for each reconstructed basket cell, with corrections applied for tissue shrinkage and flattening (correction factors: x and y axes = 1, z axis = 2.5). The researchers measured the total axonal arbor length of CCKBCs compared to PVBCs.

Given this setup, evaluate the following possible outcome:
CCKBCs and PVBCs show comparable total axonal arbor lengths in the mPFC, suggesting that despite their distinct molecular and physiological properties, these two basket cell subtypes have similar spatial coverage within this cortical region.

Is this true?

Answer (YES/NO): YES